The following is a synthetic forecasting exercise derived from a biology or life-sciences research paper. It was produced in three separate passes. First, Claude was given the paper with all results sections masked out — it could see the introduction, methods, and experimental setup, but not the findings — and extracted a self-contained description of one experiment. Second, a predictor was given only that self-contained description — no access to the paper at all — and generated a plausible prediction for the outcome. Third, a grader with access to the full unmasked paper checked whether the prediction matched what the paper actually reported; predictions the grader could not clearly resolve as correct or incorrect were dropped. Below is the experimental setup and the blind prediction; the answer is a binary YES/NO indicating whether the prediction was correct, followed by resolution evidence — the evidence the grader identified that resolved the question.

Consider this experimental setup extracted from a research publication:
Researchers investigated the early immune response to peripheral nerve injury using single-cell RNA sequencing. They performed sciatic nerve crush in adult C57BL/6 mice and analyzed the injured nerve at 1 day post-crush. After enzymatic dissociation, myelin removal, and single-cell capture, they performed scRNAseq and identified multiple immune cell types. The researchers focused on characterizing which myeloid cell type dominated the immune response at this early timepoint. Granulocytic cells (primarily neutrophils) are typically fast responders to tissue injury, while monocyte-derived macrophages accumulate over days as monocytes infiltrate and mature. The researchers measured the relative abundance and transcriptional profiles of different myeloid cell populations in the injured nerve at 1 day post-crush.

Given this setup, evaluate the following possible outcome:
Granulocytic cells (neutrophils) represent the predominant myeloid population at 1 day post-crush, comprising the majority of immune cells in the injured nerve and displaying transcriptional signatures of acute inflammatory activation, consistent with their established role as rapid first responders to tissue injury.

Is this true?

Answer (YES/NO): NO